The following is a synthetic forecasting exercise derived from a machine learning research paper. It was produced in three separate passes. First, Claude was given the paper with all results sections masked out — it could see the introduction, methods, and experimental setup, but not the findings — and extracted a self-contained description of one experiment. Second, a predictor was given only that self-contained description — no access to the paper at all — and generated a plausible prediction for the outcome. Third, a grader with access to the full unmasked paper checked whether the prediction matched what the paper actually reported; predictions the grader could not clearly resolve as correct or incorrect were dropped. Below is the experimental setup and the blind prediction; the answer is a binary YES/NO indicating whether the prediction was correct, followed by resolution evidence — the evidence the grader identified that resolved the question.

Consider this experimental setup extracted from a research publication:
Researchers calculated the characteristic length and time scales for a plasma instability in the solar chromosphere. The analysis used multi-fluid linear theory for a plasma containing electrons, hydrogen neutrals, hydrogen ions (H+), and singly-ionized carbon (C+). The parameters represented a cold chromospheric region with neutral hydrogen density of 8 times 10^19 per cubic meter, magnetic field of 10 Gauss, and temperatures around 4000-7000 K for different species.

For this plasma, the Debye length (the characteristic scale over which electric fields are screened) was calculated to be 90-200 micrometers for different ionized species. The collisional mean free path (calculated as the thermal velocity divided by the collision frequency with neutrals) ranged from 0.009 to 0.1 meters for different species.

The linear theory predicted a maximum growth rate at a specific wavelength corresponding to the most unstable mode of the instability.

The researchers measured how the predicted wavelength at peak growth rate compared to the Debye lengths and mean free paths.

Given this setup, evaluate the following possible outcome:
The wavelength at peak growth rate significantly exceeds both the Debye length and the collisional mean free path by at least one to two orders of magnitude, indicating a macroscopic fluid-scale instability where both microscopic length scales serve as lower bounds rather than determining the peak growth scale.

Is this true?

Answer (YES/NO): NO